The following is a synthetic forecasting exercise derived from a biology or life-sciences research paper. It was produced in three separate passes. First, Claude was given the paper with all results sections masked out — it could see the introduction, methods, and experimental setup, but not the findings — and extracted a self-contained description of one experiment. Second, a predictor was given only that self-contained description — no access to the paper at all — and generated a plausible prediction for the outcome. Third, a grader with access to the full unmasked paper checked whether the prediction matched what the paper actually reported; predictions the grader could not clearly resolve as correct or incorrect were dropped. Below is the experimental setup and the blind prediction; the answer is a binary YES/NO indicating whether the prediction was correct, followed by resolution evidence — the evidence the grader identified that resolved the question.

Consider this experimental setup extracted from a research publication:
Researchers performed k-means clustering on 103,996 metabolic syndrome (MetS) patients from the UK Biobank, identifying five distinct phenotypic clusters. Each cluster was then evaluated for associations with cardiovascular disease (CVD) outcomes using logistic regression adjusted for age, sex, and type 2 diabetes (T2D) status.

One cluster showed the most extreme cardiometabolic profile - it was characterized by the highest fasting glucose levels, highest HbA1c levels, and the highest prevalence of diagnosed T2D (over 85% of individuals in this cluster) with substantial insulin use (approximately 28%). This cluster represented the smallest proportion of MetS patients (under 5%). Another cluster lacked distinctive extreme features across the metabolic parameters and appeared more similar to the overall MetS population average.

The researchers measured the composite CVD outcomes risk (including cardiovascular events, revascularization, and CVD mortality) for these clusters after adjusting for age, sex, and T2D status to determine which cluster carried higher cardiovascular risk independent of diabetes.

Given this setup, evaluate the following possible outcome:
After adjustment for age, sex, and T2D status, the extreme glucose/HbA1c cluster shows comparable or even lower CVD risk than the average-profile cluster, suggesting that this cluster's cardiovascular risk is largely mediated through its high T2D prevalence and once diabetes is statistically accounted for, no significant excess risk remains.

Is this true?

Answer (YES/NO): NO